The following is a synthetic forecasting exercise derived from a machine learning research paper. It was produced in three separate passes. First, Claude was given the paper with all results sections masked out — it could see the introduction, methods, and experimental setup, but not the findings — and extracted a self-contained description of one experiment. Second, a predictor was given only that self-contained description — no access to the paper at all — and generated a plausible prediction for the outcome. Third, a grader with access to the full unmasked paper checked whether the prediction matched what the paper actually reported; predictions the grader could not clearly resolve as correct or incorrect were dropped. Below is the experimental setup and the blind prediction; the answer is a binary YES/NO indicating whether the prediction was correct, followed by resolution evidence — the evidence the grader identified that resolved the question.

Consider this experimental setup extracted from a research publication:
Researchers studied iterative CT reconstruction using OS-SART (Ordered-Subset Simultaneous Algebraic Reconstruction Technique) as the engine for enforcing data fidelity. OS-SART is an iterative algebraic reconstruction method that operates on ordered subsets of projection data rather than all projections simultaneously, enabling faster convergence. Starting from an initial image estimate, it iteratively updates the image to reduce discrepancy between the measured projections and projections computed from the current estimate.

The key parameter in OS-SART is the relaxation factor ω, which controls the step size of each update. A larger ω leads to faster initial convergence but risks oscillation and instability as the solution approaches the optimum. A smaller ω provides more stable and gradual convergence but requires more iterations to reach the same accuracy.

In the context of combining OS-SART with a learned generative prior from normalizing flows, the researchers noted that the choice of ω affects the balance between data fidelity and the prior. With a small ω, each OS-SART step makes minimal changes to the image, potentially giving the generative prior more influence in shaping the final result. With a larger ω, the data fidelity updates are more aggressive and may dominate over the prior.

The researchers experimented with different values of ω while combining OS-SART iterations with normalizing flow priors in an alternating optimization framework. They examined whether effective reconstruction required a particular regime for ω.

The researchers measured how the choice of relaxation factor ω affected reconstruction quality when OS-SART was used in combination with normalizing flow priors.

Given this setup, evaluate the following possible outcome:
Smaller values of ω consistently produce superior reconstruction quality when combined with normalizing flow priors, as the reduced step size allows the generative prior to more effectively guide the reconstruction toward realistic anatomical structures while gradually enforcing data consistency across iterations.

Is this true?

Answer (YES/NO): NO